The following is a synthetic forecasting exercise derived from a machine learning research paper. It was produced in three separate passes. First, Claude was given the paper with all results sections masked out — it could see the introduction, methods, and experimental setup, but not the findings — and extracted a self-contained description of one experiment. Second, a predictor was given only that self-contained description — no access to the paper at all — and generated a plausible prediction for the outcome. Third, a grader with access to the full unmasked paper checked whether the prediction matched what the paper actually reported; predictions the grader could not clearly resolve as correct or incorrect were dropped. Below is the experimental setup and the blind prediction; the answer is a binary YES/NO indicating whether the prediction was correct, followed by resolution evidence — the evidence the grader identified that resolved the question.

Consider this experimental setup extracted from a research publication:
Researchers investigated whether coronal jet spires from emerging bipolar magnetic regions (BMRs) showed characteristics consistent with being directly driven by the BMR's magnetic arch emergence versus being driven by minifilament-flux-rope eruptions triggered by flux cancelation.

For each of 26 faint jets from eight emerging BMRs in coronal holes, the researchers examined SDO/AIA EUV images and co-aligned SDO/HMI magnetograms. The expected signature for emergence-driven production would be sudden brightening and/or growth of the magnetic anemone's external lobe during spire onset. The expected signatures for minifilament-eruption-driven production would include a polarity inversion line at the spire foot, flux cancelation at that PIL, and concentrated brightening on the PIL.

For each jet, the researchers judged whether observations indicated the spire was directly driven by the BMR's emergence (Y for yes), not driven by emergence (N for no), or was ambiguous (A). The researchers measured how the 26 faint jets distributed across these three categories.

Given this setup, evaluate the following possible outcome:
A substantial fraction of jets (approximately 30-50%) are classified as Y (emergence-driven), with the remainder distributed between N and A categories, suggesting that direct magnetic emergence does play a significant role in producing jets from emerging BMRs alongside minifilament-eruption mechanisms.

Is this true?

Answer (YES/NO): NO